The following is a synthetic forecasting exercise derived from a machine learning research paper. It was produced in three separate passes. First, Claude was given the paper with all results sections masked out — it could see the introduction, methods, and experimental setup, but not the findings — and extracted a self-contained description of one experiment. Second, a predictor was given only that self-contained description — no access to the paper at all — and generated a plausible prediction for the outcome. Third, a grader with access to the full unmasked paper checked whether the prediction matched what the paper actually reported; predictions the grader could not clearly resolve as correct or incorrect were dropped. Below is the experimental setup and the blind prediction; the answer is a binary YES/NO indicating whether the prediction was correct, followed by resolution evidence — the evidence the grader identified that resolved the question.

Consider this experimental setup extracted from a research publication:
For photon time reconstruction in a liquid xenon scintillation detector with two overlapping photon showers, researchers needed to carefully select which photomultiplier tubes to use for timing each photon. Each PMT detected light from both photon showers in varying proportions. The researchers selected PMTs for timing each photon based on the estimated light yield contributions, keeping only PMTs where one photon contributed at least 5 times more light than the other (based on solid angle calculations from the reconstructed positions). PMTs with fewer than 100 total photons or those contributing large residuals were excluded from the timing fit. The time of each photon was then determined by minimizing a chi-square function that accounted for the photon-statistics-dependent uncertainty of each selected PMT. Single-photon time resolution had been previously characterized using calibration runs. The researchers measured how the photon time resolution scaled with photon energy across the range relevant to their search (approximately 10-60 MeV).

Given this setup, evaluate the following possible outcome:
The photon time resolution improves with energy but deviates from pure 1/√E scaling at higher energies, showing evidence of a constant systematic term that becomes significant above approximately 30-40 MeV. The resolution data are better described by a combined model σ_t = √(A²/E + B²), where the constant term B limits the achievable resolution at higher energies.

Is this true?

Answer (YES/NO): YES